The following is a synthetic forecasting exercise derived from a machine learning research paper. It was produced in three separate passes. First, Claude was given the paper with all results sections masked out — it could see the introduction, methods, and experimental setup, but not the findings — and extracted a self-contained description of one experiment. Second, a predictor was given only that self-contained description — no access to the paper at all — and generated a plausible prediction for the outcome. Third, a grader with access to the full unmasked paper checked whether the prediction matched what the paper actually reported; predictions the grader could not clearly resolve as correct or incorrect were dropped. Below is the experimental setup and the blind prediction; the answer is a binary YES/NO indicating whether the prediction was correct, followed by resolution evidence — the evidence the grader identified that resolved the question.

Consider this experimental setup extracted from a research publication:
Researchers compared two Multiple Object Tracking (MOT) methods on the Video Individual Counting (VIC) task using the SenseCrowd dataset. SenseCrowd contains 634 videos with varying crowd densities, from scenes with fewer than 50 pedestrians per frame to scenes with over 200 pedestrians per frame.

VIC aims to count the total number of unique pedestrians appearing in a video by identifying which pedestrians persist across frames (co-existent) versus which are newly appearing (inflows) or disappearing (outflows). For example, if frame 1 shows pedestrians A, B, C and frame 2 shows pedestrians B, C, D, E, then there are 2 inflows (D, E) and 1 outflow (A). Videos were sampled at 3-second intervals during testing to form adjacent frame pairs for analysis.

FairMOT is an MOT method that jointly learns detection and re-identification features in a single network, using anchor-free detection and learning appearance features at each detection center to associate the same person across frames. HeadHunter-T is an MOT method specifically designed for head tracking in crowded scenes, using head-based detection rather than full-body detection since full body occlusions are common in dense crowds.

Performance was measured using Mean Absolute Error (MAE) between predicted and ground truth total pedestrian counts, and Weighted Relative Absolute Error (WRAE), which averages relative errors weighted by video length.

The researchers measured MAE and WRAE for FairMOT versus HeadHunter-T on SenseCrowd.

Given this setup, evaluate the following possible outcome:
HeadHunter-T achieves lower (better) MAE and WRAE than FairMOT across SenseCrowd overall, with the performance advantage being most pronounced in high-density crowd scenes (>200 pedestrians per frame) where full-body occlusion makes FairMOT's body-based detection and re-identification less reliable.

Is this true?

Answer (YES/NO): YES